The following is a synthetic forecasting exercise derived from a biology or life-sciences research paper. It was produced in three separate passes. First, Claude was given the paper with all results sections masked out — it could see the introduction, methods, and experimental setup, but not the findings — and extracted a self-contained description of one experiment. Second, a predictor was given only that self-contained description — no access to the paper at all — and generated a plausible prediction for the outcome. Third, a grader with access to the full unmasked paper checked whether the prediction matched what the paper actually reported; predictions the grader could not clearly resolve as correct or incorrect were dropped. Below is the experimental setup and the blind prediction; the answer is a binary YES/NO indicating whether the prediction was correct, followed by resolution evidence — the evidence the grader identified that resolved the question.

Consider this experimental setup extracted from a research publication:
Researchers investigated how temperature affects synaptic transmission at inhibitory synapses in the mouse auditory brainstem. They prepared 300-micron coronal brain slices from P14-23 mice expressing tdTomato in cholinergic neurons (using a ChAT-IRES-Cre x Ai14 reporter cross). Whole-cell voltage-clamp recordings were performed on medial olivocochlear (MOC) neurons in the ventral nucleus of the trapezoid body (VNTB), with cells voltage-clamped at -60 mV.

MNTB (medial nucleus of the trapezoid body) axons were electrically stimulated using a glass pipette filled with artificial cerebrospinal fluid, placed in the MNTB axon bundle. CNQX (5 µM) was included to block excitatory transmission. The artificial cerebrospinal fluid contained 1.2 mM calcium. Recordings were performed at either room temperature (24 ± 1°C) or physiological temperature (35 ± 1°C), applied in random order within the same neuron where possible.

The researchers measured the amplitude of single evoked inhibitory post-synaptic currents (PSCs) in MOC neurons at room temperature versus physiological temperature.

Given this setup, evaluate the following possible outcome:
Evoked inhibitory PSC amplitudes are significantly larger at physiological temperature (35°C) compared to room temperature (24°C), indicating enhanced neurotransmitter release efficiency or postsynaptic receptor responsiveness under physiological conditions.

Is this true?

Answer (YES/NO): NO